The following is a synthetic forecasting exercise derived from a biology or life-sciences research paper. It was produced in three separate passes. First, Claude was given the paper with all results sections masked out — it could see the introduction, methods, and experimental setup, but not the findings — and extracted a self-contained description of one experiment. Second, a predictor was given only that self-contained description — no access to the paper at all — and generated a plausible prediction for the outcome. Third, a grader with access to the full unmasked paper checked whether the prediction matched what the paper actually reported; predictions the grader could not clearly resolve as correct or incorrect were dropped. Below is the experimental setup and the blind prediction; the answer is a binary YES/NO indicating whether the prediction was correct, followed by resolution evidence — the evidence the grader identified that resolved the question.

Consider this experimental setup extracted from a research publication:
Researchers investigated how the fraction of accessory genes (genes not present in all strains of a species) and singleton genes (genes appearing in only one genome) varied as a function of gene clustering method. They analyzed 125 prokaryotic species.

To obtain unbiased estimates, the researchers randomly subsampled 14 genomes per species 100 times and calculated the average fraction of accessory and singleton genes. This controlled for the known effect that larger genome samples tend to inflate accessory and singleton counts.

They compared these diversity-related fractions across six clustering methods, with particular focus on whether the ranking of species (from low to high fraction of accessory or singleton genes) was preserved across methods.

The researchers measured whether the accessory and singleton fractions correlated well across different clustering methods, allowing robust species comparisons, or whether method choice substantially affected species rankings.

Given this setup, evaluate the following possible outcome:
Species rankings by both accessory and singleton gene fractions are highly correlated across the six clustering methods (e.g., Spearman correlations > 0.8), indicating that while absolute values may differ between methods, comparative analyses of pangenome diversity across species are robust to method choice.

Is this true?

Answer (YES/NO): NO